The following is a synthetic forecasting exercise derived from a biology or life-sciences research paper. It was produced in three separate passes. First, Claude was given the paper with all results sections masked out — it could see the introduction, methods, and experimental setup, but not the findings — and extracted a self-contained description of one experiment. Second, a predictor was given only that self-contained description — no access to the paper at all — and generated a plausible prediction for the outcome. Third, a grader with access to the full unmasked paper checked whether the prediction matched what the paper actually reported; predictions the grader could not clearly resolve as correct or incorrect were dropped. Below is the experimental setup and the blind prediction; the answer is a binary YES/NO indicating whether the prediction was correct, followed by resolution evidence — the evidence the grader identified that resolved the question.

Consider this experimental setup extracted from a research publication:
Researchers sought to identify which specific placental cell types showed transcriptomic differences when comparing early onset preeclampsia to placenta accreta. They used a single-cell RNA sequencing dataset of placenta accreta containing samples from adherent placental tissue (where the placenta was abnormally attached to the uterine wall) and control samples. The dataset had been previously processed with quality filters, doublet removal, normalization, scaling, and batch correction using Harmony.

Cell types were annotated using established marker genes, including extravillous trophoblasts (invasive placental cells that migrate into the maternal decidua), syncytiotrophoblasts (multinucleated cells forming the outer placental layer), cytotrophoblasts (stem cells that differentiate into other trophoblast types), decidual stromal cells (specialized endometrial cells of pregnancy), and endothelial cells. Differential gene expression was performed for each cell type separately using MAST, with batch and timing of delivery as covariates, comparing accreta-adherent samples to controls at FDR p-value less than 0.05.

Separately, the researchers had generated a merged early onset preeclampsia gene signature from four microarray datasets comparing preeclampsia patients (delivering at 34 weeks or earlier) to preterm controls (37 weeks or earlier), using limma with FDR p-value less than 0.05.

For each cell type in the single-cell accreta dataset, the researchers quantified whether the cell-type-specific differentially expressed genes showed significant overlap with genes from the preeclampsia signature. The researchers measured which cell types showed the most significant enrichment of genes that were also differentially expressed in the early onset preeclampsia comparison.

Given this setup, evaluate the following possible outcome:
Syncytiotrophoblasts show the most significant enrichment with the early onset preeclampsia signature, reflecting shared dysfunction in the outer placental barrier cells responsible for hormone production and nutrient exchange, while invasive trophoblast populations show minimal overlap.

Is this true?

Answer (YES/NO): NO